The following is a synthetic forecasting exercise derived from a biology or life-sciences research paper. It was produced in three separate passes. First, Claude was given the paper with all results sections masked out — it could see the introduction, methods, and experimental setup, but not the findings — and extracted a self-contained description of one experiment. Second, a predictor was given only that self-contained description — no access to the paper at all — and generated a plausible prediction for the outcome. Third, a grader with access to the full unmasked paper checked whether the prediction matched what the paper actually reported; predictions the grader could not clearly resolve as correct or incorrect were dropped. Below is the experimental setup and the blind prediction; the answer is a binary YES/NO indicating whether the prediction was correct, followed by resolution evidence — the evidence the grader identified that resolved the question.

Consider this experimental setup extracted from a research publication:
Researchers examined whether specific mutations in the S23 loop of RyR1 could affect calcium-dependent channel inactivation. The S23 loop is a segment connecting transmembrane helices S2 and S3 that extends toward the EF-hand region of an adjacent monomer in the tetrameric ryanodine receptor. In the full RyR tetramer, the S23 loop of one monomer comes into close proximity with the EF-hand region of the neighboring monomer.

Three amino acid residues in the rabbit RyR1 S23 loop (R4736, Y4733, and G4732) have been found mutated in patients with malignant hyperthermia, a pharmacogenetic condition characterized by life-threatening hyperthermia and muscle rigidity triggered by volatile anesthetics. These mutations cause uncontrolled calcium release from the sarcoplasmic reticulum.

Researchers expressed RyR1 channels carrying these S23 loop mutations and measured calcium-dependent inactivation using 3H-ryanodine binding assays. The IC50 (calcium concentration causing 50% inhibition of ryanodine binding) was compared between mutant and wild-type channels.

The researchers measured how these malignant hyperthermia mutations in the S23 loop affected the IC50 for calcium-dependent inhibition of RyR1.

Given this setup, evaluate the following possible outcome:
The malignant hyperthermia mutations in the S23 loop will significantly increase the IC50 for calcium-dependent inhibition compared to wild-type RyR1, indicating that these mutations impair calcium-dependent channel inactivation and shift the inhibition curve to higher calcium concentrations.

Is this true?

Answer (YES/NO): YES